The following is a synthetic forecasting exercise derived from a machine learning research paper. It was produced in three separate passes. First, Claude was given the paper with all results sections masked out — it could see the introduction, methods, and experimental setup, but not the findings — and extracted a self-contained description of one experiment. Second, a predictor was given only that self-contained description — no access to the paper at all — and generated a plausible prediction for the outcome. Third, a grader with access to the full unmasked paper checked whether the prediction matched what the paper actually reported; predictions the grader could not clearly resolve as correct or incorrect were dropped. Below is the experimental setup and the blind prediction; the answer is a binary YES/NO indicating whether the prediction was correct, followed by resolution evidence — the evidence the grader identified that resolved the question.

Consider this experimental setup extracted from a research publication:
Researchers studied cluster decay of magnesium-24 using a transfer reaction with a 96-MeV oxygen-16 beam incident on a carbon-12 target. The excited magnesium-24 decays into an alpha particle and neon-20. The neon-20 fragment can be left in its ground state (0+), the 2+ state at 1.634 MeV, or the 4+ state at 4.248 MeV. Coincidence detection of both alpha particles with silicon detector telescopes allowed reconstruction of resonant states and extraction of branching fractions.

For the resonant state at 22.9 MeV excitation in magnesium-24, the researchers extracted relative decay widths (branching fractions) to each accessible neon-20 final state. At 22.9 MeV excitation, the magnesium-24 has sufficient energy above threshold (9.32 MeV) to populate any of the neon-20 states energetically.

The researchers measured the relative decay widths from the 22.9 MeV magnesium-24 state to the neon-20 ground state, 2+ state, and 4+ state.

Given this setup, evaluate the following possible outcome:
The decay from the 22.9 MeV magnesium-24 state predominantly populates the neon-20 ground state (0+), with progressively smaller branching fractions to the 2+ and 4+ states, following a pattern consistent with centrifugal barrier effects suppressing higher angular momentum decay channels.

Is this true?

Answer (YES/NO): YES